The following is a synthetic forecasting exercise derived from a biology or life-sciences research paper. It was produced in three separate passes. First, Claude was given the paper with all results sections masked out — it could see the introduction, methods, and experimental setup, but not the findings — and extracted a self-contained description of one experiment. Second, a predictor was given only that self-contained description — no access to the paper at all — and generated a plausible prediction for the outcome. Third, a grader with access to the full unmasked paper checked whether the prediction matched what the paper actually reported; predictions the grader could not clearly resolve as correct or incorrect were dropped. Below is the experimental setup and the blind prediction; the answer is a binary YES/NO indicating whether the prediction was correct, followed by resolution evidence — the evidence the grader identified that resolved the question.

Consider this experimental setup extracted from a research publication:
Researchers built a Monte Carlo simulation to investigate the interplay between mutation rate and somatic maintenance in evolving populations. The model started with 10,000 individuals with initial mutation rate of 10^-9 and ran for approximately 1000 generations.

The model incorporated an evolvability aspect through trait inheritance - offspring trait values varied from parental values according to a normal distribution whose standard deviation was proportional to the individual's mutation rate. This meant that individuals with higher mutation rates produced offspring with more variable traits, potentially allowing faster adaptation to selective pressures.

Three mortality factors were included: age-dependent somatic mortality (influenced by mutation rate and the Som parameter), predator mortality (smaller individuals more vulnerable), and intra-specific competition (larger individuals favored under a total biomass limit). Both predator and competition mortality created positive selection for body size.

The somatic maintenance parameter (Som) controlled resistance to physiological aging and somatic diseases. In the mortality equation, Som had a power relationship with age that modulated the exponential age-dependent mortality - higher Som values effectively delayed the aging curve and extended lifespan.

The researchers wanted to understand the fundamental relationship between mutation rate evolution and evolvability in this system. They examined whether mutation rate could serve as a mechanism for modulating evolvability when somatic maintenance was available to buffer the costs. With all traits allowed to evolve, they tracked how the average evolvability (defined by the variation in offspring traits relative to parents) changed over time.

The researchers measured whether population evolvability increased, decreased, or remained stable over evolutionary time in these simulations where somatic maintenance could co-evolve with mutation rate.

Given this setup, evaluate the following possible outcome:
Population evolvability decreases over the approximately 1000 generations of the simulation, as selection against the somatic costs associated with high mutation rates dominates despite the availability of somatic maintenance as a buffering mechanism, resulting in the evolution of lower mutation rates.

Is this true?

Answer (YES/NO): NO